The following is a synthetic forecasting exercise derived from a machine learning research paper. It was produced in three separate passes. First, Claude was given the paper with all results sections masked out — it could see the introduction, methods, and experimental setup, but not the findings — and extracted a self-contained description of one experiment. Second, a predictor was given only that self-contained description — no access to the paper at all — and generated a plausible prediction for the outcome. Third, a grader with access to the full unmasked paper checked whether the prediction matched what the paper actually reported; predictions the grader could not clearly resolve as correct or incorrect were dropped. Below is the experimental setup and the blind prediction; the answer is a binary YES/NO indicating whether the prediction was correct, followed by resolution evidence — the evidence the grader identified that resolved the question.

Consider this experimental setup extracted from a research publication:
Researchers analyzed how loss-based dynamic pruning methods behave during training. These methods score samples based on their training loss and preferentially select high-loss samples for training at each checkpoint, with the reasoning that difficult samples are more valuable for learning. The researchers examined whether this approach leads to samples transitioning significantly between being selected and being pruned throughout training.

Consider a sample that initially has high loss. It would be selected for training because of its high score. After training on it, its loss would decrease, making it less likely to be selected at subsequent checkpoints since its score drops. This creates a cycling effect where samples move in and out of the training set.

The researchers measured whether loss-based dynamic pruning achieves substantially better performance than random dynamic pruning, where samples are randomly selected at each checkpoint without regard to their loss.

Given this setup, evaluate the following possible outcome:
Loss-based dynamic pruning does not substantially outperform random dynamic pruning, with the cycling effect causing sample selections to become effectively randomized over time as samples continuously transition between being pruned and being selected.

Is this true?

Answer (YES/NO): YES